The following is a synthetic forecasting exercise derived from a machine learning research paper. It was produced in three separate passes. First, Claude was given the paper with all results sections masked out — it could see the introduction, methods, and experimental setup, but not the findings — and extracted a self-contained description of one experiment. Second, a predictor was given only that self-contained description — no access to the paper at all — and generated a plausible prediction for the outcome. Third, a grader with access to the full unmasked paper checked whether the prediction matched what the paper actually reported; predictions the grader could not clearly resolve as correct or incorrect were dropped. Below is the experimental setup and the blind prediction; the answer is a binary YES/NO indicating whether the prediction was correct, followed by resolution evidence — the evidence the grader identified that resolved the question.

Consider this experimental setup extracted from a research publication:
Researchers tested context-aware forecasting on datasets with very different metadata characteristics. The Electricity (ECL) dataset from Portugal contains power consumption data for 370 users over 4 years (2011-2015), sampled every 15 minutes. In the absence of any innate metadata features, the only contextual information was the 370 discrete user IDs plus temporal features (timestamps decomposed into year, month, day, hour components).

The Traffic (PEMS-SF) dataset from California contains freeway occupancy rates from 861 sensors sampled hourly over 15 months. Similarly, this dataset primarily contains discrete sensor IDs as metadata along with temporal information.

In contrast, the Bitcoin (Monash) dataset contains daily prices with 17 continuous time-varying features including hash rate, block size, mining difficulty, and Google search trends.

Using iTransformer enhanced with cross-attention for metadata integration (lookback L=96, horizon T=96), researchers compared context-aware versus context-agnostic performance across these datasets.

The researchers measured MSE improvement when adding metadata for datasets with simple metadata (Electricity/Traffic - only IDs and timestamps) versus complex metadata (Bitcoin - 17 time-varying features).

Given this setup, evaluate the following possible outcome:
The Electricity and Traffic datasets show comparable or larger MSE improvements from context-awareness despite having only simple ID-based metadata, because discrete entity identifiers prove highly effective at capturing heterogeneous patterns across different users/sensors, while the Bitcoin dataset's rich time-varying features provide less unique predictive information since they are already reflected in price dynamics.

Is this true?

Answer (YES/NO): YES